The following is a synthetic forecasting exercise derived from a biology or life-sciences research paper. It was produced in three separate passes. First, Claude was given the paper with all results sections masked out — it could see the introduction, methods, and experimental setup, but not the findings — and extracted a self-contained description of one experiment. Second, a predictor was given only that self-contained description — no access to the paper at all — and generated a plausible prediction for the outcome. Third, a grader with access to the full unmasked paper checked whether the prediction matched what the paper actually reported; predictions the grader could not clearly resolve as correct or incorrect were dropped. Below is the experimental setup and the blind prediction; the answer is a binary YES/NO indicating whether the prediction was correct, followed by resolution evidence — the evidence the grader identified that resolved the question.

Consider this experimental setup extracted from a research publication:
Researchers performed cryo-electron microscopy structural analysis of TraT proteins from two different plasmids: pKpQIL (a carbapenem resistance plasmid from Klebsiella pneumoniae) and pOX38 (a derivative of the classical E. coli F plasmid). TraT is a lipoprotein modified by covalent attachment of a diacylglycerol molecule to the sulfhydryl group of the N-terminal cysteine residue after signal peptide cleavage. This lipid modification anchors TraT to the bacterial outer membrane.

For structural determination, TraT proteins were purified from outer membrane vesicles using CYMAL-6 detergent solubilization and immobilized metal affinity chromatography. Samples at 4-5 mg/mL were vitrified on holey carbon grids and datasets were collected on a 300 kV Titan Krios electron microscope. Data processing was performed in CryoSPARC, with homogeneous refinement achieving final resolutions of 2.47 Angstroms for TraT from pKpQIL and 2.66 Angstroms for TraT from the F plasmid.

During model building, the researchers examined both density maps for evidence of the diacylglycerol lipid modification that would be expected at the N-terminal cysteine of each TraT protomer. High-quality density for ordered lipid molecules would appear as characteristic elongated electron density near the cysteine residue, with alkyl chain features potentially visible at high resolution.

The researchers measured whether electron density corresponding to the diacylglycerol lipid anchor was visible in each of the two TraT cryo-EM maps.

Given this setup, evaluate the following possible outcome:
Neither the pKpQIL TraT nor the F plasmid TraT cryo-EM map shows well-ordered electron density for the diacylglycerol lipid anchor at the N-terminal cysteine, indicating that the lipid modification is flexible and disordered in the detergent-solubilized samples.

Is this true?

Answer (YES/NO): NO